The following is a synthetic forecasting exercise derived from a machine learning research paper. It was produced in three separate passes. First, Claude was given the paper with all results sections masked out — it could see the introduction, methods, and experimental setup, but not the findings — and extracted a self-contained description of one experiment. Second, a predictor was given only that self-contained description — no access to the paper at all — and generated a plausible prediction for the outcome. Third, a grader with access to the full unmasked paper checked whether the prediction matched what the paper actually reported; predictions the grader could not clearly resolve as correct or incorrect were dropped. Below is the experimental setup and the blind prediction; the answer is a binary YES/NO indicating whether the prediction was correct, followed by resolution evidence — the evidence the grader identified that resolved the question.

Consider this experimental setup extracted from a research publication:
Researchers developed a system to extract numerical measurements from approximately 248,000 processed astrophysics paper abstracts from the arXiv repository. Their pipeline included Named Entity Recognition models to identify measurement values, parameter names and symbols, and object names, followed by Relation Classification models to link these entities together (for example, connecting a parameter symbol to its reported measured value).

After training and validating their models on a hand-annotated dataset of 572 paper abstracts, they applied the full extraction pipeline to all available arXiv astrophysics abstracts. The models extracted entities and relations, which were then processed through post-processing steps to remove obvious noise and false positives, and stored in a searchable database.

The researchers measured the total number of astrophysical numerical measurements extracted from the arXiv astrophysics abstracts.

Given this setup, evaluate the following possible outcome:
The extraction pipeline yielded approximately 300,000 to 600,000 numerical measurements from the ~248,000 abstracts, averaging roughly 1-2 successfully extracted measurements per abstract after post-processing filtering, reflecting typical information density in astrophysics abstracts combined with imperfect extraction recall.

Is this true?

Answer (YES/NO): NO